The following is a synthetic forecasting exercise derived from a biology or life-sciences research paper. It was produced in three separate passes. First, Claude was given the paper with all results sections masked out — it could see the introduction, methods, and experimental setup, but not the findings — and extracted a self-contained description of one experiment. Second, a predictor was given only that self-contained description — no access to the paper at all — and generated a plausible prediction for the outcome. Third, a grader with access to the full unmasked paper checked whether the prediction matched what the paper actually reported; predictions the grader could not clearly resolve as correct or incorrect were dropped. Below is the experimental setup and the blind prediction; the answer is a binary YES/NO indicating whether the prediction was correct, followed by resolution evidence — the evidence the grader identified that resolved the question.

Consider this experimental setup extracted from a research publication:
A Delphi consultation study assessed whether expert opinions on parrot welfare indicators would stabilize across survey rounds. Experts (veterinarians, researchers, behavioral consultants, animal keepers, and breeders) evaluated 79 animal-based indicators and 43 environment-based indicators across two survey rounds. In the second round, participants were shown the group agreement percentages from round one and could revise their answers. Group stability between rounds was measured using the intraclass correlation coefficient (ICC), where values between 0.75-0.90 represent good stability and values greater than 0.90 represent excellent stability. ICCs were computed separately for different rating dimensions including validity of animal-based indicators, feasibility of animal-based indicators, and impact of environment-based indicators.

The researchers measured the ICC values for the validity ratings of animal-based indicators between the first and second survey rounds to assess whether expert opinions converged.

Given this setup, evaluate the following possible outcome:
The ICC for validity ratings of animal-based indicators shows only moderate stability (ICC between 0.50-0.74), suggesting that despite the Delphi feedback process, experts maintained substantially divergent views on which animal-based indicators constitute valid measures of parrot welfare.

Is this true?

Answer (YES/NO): NO